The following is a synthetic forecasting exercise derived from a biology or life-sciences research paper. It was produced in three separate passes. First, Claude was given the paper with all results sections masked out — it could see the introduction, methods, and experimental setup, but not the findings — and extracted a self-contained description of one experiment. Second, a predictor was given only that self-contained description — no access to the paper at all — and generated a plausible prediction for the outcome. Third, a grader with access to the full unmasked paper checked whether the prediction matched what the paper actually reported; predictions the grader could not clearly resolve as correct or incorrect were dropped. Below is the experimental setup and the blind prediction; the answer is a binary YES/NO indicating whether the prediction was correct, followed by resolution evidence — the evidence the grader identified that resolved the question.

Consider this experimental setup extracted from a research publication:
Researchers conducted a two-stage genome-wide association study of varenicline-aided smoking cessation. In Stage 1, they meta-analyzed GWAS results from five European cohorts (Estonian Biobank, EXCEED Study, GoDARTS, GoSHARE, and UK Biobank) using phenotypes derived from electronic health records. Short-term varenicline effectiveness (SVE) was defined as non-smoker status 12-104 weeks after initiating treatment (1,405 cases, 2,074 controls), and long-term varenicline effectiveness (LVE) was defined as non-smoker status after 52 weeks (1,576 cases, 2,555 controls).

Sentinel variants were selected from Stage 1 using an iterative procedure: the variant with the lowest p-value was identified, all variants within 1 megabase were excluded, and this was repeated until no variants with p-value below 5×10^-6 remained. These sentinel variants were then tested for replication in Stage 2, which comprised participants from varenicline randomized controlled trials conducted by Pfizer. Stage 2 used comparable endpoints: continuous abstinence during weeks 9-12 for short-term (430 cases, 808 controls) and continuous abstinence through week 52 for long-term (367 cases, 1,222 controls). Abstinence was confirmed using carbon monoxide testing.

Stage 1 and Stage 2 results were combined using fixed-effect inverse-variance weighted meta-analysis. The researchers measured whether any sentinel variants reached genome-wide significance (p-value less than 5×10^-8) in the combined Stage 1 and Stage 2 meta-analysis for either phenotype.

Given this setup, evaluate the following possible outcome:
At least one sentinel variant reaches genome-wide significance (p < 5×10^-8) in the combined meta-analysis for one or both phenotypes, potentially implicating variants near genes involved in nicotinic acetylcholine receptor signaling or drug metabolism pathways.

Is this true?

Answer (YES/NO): NO